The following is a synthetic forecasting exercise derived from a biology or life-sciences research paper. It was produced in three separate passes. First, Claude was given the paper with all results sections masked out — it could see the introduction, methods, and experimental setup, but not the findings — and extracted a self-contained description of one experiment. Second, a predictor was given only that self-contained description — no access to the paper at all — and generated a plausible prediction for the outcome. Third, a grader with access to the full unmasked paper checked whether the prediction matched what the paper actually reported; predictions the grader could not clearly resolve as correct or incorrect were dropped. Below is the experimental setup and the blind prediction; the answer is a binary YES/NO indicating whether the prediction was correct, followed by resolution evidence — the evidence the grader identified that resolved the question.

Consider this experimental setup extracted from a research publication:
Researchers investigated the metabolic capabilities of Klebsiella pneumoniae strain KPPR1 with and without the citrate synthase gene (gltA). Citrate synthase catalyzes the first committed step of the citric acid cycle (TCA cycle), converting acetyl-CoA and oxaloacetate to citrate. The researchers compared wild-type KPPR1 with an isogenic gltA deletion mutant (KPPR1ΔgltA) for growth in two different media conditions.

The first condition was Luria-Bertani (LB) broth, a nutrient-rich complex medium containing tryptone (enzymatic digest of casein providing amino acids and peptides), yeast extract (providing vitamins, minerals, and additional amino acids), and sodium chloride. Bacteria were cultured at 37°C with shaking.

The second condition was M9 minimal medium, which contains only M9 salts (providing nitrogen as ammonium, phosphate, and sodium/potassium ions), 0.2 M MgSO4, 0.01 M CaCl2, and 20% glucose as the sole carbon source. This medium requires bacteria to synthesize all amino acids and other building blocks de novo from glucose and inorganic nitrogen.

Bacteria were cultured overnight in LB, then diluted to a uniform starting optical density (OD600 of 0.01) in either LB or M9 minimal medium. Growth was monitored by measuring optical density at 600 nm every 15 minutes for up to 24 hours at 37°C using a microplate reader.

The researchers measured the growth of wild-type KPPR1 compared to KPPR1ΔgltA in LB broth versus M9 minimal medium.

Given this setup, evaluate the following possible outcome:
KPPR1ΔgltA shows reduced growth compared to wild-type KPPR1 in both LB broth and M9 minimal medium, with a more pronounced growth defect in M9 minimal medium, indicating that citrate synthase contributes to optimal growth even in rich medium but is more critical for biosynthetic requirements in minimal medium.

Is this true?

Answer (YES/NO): NO